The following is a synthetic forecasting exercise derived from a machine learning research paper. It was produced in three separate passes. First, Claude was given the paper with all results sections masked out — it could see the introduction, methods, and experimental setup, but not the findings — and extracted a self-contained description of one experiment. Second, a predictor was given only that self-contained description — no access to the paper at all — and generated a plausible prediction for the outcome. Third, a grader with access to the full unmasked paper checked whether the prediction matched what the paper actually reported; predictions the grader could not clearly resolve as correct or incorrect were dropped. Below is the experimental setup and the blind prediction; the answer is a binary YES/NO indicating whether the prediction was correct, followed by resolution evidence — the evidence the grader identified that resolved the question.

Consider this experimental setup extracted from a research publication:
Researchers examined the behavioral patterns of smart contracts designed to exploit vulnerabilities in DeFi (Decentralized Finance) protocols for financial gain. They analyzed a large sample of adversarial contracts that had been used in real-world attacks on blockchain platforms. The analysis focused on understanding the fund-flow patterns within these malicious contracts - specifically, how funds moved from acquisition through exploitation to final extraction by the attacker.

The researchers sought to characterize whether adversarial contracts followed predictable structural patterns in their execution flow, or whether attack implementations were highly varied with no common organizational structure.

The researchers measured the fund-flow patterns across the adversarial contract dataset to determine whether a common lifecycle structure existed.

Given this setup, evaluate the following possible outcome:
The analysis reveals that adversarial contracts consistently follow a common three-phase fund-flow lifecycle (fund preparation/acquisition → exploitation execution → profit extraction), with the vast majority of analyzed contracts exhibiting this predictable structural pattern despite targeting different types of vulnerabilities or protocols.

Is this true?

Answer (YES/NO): YES